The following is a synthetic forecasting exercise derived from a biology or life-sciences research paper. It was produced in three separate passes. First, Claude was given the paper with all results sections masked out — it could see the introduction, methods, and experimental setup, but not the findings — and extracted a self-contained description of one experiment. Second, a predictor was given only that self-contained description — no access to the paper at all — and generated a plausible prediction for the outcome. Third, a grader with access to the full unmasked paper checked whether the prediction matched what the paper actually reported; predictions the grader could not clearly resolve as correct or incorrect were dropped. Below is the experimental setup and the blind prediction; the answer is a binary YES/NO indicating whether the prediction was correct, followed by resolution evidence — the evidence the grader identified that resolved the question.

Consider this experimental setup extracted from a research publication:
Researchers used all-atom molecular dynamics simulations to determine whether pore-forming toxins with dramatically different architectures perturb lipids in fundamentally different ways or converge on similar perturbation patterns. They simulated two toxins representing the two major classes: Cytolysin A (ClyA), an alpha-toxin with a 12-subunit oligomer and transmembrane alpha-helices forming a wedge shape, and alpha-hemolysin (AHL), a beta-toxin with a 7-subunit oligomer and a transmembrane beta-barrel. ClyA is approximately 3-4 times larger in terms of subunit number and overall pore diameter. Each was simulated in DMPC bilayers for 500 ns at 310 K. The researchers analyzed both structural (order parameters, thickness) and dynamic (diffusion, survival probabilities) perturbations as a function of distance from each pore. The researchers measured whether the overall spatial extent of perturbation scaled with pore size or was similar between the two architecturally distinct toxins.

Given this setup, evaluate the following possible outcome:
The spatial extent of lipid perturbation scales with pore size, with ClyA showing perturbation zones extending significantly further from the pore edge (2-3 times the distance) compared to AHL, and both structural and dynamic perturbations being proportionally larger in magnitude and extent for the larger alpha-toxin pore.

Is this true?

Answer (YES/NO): NO